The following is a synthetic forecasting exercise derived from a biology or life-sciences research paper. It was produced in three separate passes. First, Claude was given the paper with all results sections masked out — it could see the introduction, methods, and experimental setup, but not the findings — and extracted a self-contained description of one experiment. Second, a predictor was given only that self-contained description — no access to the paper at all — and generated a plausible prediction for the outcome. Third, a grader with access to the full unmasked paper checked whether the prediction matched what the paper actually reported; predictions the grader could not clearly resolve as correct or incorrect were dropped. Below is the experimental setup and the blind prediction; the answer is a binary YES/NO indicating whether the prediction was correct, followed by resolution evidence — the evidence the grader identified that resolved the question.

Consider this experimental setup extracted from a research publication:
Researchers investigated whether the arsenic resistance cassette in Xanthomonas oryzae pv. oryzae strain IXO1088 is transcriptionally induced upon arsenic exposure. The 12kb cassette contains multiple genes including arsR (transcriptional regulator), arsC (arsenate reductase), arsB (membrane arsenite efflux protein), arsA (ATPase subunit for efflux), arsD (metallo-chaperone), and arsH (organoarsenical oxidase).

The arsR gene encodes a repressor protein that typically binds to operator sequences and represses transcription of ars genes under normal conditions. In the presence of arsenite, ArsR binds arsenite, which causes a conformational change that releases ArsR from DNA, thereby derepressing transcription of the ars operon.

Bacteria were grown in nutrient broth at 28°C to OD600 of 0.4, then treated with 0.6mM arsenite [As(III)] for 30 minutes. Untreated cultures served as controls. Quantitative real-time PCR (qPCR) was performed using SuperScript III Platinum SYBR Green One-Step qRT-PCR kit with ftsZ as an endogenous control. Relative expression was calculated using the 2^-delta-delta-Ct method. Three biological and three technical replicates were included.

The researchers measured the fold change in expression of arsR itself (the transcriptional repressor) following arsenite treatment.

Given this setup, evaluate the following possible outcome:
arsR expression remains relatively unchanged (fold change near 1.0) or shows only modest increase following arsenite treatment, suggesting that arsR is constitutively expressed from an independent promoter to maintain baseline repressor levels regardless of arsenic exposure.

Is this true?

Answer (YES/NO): NO